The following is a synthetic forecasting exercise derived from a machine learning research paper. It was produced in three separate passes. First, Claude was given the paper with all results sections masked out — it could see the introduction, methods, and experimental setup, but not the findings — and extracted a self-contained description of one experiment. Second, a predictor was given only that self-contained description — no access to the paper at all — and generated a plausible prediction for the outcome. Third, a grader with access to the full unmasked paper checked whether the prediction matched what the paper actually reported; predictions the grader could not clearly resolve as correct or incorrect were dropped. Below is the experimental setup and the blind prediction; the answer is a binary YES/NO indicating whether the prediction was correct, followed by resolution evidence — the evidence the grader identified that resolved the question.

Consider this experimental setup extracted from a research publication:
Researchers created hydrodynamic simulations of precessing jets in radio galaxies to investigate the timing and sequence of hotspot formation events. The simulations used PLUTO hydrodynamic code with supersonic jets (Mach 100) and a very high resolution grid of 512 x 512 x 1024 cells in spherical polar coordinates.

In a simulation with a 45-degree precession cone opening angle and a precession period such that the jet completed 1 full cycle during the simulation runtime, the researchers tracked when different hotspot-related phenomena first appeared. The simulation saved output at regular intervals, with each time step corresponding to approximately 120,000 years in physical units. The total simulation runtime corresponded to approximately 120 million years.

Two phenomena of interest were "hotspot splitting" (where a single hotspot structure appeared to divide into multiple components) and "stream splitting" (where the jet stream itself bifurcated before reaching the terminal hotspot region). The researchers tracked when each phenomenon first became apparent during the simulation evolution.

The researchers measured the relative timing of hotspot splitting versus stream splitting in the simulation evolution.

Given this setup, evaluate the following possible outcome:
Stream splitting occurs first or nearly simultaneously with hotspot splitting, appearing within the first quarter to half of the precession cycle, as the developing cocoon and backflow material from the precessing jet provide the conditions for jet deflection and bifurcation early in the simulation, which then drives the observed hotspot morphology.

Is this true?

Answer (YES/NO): NO